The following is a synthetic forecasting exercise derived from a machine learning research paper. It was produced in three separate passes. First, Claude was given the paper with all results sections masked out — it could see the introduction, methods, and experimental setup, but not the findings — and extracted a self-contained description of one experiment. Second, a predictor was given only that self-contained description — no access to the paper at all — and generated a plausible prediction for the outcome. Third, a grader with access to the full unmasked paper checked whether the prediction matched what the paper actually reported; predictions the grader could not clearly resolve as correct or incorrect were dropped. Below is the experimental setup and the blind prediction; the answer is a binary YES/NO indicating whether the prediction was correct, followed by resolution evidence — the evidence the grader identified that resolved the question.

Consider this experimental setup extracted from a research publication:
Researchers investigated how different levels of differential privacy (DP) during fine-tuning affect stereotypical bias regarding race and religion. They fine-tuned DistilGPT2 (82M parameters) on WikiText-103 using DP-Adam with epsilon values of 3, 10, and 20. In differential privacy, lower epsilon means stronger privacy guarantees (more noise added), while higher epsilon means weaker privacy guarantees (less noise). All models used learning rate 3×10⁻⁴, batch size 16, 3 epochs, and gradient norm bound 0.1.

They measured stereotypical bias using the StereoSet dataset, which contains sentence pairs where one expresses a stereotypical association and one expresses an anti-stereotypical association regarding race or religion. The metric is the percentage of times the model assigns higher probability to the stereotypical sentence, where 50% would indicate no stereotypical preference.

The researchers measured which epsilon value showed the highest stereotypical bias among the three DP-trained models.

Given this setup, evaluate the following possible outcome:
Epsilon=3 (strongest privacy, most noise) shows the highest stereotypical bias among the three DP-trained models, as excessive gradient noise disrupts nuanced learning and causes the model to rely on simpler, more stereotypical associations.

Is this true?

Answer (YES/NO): YES